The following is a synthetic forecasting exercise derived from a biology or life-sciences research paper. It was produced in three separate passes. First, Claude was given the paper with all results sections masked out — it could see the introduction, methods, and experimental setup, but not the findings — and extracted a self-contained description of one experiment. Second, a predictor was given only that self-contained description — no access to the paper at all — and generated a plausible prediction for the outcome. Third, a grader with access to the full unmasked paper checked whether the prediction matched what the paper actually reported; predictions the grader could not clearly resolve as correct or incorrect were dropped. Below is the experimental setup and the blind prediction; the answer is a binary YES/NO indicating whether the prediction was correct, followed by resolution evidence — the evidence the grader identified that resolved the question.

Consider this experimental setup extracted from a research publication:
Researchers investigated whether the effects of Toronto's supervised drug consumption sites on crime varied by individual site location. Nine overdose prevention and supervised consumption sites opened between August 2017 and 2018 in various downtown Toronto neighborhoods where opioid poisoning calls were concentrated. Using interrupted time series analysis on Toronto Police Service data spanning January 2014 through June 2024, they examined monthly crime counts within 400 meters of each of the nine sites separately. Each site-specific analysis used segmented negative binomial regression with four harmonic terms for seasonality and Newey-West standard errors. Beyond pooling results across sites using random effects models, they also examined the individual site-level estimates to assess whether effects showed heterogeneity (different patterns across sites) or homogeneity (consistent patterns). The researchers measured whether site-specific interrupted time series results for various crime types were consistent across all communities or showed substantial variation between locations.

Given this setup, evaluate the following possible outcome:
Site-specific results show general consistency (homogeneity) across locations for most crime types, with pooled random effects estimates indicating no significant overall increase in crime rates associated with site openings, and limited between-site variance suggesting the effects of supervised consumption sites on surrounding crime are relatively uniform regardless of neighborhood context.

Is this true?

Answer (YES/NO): NO